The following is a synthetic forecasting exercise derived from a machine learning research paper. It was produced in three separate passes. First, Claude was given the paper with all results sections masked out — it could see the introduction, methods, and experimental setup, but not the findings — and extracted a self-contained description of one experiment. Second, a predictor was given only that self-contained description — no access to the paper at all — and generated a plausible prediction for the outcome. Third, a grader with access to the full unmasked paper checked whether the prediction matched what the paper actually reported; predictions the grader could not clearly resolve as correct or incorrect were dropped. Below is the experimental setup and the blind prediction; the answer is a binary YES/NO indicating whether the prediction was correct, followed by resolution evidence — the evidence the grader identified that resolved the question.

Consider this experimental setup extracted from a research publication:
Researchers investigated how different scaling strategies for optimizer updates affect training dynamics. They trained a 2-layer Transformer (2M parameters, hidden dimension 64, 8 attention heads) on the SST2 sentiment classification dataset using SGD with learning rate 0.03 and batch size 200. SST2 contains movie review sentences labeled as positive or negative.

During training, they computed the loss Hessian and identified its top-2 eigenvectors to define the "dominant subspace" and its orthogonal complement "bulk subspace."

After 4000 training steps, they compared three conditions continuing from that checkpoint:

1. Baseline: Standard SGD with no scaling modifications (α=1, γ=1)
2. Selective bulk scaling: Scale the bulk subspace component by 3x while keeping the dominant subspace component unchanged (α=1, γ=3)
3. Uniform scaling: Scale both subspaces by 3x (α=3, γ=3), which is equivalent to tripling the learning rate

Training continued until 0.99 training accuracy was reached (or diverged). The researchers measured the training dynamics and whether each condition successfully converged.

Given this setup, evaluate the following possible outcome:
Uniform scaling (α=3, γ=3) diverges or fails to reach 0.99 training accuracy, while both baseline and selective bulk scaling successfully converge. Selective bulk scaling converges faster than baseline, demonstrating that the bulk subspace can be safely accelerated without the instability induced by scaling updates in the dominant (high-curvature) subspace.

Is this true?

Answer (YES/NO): YES